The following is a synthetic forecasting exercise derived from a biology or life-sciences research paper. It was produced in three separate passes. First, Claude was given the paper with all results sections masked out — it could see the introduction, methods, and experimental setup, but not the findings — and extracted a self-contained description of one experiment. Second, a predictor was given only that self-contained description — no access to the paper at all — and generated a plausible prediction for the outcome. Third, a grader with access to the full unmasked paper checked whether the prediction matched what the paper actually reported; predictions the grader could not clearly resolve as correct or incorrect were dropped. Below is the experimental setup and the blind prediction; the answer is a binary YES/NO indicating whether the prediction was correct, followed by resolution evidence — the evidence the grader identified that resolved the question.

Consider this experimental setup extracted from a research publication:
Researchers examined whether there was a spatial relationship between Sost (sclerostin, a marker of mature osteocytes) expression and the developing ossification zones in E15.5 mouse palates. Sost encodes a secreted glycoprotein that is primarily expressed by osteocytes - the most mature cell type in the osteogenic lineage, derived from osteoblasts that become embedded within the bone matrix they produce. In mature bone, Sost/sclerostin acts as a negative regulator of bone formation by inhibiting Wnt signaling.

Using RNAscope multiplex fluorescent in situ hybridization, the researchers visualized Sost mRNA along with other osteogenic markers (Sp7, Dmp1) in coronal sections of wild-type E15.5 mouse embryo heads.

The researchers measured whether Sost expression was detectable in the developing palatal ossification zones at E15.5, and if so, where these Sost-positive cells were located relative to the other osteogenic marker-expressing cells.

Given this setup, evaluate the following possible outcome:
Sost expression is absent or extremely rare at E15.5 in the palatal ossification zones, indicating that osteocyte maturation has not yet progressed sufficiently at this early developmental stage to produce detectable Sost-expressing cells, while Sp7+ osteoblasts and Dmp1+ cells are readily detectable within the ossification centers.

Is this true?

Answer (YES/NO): NO